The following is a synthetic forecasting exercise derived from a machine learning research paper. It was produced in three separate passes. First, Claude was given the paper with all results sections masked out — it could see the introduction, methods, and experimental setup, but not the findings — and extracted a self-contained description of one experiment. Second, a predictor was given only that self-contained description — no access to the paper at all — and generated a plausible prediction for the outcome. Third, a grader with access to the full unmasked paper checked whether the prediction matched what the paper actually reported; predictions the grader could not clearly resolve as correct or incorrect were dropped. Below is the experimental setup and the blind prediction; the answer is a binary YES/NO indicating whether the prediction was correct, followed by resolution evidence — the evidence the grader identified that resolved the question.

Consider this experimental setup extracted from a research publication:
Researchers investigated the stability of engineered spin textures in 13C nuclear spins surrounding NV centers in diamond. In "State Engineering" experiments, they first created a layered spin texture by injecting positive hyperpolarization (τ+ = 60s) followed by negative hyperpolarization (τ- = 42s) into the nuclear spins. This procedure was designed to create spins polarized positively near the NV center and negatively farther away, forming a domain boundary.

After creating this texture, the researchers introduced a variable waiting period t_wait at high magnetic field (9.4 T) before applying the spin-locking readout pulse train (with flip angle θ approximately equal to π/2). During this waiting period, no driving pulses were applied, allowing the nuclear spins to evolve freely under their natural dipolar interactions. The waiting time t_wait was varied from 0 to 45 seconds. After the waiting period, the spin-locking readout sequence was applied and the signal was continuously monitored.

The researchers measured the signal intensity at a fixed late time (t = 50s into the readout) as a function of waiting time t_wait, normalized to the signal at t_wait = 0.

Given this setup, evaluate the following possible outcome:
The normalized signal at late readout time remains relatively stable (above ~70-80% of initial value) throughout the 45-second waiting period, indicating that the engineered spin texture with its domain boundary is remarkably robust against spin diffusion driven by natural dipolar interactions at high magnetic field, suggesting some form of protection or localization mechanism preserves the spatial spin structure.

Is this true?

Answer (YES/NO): NO